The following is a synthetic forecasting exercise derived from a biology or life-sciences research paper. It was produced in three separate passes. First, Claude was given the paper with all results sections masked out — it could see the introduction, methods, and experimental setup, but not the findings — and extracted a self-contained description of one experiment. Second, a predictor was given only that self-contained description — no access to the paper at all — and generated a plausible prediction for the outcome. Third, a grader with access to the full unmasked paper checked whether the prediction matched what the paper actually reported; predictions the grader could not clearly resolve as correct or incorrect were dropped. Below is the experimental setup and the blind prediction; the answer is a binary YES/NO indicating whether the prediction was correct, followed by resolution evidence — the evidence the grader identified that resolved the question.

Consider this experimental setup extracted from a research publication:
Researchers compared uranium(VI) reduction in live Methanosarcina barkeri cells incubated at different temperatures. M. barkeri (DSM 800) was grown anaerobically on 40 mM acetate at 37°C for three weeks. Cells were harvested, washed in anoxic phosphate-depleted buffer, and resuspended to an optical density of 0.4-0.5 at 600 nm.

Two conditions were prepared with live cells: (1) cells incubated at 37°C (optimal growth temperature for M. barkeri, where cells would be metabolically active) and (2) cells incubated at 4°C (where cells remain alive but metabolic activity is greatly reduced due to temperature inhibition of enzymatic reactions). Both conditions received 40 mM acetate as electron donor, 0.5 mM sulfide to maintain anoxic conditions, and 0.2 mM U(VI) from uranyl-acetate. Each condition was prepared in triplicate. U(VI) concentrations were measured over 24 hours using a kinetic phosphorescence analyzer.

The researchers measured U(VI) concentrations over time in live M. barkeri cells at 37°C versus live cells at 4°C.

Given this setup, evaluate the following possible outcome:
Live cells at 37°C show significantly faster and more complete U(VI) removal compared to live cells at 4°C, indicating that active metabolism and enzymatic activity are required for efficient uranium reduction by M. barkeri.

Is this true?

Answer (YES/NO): YES